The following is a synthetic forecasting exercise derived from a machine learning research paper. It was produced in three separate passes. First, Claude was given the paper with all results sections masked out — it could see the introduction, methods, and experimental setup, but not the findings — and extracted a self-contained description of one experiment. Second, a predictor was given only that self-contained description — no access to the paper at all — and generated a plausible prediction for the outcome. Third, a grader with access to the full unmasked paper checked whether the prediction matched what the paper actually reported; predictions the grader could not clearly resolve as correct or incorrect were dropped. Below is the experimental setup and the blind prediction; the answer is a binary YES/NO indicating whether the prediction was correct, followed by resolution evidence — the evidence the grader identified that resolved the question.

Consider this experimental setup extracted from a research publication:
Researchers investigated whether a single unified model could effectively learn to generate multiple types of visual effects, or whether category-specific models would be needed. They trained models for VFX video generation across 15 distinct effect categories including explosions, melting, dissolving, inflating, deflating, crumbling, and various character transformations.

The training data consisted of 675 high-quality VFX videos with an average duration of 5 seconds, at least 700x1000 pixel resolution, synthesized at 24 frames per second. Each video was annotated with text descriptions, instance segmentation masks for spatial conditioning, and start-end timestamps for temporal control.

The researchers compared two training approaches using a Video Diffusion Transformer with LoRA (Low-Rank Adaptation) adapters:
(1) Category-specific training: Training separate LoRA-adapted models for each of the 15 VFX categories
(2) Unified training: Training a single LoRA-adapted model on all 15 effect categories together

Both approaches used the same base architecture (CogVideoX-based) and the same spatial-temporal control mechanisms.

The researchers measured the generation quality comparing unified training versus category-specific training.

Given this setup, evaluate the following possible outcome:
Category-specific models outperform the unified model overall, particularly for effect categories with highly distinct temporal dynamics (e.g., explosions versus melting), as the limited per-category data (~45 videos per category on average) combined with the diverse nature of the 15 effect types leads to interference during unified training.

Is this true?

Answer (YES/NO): YES